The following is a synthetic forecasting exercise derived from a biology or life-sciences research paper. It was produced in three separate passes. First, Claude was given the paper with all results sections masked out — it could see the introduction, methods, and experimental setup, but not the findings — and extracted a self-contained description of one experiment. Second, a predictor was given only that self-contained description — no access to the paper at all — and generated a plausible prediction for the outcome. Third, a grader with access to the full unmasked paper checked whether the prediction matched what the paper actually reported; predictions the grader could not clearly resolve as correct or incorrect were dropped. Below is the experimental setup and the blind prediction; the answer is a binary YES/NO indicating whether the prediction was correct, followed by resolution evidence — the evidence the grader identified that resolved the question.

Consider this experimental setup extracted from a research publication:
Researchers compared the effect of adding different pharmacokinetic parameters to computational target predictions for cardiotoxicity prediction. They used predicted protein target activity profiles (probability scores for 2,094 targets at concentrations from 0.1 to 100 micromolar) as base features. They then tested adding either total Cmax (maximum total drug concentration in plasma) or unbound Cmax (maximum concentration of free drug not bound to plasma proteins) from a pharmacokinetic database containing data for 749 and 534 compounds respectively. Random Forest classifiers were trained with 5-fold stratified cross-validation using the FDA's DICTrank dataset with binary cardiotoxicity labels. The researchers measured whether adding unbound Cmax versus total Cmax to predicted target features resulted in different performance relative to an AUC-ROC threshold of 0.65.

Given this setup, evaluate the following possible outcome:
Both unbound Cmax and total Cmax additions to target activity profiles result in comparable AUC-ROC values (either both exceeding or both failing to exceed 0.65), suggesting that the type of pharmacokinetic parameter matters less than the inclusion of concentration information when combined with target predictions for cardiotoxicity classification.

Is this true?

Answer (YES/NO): NO